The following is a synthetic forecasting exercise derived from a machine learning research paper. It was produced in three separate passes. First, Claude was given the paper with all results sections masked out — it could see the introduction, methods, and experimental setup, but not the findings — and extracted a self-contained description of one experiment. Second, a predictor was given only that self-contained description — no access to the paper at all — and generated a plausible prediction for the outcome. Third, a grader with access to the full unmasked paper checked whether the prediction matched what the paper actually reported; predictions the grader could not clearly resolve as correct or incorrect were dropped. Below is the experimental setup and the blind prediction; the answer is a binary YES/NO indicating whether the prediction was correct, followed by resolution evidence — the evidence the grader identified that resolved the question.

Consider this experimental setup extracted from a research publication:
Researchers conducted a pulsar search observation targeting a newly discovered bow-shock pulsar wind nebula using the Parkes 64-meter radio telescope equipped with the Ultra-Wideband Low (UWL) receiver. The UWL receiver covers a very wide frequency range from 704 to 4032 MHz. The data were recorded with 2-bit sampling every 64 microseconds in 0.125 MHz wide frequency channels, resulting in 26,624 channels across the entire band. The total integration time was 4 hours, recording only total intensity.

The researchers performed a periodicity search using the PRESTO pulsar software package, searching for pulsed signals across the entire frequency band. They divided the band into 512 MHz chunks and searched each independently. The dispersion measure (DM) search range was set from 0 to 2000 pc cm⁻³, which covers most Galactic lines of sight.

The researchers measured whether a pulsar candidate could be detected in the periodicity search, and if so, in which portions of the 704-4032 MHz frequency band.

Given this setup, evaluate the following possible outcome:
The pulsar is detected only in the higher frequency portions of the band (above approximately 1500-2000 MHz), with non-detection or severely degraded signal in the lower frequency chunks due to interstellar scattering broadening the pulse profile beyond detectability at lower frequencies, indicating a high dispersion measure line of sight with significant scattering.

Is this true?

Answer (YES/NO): YES